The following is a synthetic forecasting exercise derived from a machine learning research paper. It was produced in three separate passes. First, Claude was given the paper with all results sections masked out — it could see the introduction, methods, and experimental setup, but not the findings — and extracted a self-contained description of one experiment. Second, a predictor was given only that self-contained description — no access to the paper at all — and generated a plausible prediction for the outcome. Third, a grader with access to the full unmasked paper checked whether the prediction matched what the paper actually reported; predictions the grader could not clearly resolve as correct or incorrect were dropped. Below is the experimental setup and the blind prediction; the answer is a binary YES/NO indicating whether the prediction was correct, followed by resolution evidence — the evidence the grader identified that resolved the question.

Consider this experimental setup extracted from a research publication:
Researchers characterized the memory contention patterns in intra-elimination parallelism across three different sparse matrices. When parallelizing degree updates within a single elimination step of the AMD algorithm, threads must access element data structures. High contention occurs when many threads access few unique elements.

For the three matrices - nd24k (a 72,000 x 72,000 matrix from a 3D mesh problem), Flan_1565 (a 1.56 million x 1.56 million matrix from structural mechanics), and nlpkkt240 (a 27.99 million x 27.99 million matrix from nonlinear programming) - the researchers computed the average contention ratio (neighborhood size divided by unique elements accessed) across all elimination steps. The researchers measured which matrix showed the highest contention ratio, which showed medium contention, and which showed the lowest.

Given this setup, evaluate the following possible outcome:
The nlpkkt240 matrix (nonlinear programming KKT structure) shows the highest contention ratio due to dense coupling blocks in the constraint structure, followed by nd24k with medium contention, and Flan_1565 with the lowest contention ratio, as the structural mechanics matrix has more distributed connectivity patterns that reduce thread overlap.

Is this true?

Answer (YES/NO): NO